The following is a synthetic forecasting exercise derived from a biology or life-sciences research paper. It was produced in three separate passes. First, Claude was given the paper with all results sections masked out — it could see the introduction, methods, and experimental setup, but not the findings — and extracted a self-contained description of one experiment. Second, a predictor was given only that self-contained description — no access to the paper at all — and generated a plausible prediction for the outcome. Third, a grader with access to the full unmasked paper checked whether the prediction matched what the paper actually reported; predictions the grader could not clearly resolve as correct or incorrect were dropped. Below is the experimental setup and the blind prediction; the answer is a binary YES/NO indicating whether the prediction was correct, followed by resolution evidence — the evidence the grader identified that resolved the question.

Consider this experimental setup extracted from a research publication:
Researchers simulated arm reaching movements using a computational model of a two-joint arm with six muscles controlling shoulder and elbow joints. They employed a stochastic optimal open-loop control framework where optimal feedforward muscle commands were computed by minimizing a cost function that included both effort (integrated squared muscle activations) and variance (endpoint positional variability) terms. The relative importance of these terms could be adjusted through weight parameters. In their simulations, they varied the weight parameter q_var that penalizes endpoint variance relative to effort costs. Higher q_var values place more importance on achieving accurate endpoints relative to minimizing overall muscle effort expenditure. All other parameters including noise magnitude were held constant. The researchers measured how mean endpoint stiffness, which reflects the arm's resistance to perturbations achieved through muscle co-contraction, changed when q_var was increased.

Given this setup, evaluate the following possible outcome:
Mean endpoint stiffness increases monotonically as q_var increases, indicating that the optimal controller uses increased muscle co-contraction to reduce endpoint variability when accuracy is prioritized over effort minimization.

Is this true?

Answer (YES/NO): YES